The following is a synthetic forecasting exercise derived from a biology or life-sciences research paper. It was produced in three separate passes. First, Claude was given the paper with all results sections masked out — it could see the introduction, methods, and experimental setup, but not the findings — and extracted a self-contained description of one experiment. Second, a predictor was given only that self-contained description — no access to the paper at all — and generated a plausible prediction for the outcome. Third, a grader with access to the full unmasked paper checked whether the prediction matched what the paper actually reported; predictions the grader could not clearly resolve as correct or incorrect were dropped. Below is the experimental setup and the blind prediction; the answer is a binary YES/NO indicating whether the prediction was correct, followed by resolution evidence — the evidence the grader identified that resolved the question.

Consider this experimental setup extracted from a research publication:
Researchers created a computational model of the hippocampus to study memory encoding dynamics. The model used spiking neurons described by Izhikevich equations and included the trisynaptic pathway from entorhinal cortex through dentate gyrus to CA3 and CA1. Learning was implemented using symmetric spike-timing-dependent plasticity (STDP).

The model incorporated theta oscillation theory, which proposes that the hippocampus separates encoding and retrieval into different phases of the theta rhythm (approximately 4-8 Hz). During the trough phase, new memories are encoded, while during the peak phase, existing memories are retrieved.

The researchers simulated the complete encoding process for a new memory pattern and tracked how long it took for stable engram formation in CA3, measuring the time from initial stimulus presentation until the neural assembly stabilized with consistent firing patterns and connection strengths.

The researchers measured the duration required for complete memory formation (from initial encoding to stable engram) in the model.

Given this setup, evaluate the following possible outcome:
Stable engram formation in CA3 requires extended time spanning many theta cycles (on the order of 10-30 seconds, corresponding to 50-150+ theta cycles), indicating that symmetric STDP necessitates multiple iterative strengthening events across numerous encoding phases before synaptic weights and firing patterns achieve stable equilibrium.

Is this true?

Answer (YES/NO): NO